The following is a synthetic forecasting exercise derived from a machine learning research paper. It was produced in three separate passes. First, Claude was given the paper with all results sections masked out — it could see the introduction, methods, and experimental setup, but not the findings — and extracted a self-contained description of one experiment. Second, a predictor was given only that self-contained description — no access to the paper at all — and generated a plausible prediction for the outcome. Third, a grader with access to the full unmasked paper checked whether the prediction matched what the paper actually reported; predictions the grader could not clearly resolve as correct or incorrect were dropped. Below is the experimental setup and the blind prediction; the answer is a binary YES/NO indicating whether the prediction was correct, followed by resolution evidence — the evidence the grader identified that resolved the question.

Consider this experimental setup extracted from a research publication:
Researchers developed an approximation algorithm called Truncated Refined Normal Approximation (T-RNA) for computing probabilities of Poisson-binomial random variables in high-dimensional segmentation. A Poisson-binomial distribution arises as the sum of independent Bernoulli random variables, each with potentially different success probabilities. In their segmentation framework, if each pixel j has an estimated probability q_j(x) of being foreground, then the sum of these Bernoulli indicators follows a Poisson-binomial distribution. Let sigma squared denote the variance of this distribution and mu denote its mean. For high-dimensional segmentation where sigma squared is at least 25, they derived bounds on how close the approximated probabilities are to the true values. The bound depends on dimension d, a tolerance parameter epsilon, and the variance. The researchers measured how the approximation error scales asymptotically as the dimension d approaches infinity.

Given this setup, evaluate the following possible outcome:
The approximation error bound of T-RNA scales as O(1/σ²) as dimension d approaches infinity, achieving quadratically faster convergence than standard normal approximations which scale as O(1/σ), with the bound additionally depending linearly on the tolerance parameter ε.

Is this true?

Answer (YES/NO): NO